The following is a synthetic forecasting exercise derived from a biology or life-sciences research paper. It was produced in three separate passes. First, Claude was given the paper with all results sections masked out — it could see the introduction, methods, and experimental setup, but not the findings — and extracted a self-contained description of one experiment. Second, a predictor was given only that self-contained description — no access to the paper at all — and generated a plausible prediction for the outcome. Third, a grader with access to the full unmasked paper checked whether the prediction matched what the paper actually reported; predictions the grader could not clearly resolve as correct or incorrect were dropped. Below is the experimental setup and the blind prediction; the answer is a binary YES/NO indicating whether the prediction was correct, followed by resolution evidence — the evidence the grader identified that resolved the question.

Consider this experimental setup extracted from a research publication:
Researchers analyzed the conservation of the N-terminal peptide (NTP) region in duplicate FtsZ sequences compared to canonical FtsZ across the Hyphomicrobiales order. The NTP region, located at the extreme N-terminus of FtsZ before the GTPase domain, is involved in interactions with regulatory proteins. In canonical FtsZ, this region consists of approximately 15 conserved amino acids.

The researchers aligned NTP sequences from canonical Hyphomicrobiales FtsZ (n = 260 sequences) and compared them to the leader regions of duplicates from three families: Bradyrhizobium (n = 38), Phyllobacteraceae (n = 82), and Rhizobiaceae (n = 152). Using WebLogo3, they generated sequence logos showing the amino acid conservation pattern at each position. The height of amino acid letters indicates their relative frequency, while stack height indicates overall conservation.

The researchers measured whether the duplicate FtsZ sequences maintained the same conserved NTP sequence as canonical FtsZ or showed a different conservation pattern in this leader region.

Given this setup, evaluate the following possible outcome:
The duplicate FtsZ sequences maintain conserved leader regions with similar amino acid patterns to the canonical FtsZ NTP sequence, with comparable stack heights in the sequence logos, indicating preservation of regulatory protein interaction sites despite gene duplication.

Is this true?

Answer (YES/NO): NO